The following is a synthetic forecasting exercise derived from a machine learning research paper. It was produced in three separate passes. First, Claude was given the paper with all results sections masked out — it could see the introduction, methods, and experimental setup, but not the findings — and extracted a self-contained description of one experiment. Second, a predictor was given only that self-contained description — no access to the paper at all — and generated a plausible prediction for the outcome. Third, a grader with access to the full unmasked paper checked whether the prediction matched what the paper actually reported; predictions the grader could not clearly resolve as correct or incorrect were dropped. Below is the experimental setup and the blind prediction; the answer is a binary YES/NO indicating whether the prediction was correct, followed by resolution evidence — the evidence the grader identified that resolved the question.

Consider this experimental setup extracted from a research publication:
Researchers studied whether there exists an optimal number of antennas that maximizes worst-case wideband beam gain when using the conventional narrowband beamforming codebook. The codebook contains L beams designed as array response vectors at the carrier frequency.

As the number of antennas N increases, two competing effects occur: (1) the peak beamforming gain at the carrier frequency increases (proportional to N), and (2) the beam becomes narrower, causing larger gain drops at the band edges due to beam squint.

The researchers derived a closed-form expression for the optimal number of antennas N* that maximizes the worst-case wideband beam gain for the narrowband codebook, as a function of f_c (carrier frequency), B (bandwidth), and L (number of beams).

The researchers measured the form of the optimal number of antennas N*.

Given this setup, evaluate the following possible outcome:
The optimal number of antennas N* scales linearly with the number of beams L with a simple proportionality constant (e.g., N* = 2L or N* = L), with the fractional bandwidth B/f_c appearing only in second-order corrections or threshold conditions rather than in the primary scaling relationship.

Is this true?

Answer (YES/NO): NO